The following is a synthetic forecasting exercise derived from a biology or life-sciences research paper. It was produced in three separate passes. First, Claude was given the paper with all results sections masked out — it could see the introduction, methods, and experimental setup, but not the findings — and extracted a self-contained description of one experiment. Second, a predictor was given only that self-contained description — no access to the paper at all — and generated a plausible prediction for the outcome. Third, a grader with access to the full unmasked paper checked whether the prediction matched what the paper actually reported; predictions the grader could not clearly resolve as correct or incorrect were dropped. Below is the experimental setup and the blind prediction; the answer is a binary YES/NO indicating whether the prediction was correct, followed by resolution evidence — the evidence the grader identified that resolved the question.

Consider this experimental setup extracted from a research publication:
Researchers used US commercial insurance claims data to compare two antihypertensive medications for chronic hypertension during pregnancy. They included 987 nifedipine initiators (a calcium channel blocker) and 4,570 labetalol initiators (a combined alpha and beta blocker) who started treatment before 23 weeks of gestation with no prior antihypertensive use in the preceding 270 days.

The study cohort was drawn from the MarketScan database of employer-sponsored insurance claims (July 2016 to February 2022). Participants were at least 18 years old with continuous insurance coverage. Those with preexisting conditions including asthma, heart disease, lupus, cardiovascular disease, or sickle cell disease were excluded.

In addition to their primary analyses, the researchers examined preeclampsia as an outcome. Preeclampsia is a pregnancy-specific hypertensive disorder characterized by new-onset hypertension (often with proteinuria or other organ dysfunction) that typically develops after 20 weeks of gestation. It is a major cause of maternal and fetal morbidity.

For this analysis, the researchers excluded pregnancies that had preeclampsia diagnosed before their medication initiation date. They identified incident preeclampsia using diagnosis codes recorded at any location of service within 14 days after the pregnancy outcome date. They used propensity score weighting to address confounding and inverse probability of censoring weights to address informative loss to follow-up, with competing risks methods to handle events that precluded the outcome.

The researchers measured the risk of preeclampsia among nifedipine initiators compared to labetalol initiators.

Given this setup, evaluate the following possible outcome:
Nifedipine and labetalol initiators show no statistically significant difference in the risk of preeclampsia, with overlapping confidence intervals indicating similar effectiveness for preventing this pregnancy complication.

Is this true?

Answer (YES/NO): NO